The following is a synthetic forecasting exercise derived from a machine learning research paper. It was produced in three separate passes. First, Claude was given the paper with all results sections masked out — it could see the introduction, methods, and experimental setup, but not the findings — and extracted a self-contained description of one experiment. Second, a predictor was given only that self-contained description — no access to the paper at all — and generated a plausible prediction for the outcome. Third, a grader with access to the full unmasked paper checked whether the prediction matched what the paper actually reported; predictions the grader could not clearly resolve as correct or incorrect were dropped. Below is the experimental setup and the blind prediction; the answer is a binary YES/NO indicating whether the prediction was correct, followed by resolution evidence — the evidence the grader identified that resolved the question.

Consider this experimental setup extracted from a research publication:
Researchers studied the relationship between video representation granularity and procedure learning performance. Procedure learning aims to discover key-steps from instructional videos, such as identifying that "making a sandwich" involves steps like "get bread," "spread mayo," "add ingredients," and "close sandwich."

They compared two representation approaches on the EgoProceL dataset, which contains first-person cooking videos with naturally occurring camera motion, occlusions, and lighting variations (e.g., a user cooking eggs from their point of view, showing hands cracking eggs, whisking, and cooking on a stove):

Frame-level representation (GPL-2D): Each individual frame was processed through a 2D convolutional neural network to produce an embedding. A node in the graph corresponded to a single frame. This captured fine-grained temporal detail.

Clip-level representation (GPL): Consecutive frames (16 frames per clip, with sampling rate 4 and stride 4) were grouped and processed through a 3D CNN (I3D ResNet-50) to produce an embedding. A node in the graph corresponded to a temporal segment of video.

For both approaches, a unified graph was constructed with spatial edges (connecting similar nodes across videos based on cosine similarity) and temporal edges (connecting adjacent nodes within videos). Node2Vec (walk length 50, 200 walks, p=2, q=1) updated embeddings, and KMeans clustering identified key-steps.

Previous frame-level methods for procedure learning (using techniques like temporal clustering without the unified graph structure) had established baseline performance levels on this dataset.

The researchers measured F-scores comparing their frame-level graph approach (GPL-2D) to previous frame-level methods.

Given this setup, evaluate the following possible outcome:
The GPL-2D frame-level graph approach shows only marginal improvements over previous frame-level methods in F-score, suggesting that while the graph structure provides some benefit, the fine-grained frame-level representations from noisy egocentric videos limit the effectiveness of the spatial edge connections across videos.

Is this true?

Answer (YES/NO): NO